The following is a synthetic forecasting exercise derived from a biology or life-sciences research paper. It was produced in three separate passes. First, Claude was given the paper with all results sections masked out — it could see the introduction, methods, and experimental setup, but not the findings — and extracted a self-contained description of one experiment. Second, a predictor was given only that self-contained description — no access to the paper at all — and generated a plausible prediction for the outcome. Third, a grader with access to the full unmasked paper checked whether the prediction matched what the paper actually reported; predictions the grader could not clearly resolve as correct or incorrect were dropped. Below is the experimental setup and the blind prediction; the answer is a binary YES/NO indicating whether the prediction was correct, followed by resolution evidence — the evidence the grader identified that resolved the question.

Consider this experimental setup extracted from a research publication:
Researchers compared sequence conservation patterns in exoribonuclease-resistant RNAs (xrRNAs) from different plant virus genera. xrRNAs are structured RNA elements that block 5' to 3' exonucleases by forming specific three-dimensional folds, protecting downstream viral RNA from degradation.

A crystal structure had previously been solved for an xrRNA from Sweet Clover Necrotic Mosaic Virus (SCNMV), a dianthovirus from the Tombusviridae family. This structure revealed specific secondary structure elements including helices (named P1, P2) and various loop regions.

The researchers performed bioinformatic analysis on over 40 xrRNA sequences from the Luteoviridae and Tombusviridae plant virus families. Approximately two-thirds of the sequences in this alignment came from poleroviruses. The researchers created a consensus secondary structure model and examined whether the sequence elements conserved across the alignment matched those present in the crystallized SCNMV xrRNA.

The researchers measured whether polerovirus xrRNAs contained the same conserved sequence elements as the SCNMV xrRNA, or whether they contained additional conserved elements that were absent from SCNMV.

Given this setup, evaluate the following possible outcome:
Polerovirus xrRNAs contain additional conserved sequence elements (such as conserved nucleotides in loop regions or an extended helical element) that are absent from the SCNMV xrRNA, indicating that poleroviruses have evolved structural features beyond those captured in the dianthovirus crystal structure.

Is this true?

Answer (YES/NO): YES